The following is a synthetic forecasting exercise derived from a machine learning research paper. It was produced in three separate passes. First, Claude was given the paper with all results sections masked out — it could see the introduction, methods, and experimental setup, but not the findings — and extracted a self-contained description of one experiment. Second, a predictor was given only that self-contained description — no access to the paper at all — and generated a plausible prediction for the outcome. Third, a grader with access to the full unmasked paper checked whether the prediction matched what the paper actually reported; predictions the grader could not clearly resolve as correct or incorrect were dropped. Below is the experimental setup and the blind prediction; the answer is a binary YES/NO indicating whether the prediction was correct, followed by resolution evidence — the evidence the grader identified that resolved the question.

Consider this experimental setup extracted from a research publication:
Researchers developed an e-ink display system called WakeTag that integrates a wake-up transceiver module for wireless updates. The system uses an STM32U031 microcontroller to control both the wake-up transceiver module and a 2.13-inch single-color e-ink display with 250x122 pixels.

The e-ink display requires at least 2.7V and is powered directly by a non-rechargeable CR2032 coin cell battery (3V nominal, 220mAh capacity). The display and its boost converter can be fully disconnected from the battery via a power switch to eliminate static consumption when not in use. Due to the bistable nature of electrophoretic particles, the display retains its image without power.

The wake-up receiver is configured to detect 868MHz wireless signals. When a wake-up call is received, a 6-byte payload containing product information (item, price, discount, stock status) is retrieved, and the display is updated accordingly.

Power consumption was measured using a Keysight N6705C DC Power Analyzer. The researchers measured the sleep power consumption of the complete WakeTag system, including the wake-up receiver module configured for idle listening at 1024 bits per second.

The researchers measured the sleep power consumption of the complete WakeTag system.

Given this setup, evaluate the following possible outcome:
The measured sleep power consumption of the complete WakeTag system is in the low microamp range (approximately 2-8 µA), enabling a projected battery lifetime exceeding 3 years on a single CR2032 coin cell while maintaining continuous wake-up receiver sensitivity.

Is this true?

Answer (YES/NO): YES